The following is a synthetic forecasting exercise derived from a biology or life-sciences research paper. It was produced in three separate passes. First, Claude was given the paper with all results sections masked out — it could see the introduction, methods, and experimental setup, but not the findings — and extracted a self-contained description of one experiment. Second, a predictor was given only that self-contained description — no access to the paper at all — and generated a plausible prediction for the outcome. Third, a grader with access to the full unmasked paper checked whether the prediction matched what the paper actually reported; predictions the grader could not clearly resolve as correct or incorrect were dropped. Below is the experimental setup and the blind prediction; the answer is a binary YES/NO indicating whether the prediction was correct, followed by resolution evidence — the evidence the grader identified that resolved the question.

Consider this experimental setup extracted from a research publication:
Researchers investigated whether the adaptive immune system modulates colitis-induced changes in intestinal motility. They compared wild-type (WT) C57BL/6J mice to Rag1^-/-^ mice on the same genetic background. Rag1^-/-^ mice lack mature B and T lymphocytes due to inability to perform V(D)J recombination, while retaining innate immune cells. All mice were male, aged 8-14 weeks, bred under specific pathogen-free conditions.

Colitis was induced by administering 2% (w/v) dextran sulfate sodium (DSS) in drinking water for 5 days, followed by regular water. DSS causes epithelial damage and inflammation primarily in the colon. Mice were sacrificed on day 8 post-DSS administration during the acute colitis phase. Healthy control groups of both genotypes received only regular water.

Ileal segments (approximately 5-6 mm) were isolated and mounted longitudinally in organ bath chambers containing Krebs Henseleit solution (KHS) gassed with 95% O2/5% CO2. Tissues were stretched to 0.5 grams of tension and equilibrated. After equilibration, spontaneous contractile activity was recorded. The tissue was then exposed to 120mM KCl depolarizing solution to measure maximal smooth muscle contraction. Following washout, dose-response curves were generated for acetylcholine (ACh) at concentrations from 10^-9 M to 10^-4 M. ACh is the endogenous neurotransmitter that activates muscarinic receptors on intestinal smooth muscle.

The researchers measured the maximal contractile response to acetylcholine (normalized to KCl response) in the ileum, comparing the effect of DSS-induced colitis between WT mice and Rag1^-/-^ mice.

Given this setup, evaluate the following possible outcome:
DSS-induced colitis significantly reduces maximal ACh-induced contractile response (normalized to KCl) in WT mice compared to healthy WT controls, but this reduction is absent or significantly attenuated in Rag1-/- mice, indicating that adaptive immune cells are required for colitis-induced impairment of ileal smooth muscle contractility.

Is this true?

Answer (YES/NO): NO